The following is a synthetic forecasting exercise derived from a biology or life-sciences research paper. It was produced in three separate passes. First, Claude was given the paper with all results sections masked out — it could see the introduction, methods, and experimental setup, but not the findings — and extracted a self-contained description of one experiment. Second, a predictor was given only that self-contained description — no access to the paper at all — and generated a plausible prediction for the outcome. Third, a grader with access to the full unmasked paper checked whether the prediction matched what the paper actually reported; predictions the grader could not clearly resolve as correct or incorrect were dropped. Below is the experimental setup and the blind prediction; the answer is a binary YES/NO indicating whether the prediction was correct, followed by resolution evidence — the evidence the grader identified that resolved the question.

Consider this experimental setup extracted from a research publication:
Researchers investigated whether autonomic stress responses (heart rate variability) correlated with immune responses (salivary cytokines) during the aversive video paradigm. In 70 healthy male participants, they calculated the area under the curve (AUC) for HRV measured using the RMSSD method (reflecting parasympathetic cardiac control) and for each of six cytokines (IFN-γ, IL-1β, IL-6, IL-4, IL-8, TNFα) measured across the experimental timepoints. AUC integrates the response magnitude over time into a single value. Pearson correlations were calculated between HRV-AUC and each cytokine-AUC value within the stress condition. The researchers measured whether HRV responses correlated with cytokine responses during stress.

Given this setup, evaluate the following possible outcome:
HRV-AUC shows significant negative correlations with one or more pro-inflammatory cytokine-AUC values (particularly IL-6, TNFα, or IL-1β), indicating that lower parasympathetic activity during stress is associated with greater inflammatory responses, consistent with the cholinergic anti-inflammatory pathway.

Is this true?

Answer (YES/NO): NO